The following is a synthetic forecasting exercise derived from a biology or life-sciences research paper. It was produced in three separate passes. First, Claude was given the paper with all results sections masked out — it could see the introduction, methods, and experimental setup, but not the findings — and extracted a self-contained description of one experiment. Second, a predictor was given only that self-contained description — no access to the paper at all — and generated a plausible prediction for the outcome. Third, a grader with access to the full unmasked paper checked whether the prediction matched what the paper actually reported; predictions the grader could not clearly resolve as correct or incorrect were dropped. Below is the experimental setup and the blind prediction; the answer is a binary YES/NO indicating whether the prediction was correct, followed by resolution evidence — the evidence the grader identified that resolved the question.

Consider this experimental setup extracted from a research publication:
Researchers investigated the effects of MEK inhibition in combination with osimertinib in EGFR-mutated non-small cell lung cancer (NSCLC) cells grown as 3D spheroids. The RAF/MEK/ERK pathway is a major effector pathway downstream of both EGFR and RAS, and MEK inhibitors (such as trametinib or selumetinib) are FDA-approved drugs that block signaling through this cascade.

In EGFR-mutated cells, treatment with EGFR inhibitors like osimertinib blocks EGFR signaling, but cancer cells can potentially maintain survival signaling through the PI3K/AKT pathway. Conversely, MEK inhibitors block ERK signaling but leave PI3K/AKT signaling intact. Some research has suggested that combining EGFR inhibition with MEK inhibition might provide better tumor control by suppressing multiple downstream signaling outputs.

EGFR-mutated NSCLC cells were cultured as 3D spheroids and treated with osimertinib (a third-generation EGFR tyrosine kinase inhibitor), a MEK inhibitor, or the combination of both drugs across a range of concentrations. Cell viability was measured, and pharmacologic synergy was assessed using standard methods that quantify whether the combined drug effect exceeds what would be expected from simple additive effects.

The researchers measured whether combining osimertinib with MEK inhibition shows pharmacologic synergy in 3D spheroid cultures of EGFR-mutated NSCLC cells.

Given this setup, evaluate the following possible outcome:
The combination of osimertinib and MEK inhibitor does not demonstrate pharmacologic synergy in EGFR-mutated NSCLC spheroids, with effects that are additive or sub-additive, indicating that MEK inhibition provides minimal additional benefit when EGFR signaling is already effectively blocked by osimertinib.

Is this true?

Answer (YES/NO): YES